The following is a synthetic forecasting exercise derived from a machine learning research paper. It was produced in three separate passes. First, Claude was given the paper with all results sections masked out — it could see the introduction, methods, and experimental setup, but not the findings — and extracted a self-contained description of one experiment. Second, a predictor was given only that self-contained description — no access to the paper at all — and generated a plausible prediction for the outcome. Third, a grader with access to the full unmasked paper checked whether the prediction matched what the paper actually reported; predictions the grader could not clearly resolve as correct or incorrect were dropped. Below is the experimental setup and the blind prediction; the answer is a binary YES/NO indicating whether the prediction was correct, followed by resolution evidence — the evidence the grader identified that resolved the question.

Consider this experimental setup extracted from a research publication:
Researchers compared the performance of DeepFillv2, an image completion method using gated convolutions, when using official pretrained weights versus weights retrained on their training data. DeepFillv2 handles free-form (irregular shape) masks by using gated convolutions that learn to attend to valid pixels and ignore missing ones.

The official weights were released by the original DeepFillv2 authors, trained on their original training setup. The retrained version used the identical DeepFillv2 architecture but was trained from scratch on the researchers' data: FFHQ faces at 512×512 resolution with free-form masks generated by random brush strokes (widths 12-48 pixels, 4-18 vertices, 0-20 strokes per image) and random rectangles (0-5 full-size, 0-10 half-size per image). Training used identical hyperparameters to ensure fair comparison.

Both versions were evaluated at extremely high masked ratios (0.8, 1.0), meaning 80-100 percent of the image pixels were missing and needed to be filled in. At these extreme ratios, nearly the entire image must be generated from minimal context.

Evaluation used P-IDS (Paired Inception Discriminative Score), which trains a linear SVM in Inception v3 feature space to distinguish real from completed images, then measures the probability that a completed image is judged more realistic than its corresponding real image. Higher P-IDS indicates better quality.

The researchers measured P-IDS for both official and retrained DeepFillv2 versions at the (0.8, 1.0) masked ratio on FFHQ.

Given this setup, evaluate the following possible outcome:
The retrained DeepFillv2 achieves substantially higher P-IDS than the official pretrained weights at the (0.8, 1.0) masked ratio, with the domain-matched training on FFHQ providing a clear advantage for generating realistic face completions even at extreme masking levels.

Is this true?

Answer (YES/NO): NO